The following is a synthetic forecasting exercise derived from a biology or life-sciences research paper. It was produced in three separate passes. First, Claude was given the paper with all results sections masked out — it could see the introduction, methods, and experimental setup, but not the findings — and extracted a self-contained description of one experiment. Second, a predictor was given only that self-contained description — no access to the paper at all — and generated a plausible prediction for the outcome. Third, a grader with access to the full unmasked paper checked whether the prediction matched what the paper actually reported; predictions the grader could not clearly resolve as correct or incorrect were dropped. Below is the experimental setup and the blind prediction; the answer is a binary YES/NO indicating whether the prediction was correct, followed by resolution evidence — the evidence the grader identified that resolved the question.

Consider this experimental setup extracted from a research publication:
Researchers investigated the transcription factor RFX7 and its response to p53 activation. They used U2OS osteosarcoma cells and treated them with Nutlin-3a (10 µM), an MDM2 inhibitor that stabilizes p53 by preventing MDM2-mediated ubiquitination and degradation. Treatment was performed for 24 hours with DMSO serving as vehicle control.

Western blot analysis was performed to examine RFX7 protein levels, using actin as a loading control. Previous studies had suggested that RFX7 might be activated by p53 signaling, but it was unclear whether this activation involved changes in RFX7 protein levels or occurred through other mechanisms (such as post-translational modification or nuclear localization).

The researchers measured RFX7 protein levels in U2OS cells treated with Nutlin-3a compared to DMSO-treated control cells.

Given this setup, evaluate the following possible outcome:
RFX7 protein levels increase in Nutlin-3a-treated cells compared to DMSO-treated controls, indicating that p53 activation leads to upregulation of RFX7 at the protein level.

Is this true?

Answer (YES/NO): NO